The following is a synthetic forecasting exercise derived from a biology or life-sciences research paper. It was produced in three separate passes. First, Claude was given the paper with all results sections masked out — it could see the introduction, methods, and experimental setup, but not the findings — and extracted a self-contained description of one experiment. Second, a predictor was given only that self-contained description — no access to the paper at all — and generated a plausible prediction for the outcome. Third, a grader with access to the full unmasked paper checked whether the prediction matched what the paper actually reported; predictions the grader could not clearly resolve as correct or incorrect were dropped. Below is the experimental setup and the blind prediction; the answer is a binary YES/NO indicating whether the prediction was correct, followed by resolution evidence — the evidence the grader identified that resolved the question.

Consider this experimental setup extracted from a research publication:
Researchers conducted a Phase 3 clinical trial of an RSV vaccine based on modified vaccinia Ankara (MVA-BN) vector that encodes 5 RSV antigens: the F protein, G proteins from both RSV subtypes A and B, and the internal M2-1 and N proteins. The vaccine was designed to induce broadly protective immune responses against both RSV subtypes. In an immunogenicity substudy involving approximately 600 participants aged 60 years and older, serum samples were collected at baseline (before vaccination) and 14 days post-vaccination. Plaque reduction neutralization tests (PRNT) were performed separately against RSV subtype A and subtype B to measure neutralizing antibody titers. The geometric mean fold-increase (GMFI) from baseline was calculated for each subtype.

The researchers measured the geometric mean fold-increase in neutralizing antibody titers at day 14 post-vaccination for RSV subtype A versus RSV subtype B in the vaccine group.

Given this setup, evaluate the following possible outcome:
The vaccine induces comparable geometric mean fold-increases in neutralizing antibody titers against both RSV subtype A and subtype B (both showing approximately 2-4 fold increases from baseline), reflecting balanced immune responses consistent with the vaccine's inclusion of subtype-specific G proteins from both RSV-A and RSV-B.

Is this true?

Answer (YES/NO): NO